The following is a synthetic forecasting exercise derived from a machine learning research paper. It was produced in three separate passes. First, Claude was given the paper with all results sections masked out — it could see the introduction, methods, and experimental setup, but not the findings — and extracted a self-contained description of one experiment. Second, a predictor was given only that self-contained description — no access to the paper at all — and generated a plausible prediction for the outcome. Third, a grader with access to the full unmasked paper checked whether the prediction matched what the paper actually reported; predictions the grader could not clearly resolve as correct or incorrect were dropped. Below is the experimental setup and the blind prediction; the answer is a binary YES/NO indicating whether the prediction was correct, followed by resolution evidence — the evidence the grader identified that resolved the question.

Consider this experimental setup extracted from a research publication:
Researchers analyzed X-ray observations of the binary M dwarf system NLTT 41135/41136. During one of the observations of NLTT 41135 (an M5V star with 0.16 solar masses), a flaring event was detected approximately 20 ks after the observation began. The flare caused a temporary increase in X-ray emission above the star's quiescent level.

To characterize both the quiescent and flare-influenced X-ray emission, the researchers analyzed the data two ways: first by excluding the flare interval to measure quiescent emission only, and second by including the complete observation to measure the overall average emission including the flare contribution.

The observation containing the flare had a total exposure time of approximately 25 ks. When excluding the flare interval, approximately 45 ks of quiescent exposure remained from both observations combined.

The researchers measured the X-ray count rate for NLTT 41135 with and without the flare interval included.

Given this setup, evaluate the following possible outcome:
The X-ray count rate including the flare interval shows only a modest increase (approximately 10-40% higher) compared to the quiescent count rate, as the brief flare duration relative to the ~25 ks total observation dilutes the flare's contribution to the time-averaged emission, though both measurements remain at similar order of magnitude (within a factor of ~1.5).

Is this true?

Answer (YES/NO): YES